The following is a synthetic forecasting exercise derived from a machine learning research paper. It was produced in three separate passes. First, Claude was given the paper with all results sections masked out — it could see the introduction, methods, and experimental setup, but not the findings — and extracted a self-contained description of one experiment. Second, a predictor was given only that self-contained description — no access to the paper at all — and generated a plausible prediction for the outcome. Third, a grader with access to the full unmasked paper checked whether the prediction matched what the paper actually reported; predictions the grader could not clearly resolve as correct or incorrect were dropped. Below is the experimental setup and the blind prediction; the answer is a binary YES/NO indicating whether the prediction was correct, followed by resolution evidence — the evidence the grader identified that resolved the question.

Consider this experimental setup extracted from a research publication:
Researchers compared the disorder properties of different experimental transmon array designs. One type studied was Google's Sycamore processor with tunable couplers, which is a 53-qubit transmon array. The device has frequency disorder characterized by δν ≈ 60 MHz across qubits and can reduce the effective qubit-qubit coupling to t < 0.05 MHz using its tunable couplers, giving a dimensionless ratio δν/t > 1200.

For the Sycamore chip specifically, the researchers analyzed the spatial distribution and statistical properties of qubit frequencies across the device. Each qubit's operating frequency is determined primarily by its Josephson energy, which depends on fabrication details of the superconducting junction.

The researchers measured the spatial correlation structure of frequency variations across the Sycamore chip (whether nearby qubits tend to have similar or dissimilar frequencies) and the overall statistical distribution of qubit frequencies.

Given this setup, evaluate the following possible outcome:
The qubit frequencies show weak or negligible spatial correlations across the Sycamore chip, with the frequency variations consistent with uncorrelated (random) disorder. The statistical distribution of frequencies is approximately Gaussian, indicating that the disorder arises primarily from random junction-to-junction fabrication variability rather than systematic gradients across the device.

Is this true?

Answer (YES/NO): YES